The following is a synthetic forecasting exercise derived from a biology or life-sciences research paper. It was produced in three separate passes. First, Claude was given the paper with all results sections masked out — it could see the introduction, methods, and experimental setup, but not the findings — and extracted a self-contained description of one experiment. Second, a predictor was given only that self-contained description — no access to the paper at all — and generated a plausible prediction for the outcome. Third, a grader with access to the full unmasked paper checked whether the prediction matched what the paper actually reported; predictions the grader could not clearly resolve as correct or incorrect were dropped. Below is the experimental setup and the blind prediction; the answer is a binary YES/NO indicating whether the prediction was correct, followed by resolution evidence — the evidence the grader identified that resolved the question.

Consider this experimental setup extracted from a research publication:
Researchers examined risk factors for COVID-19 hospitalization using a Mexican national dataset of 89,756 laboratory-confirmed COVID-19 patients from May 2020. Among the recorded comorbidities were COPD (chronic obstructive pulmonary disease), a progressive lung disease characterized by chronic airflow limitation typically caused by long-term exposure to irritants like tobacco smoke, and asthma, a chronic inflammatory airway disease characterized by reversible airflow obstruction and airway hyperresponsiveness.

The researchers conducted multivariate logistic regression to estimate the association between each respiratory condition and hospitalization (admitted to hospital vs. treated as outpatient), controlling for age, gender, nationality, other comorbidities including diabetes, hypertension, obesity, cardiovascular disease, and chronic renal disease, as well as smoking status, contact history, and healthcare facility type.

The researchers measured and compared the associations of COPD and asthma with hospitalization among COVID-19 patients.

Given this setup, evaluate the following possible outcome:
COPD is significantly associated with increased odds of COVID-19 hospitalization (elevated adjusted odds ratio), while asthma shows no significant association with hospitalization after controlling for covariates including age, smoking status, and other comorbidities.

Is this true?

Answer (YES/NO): YES